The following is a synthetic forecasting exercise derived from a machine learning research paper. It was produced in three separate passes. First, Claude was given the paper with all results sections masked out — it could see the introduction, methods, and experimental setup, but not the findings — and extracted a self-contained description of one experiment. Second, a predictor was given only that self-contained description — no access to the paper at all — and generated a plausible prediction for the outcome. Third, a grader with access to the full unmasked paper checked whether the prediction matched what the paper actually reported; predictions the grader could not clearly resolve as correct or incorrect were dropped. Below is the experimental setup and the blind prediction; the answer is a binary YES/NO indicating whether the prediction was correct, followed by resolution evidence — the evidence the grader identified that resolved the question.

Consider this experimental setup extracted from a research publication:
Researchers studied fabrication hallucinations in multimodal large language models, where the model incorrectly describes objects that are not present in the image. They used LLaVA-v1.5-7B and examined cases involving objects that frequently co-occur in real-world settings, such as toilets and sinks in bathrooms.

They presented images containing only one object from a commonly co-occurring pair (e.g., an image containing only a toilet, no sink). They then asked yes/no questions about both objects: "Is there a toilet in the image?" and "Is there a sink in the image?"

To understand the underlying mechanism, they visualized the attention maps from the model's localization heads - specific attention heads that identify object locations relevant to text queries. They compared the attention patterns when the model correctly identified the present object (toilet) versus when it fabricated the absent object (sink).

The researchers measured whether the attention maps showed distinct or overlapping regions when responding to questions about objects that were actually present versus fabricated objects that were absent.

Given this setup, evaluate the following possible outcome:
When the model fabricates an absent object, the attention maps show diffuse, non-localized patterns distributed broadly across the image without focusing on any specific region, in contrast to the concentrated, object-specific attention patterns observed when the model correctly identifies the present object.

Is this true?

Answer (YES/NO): NO